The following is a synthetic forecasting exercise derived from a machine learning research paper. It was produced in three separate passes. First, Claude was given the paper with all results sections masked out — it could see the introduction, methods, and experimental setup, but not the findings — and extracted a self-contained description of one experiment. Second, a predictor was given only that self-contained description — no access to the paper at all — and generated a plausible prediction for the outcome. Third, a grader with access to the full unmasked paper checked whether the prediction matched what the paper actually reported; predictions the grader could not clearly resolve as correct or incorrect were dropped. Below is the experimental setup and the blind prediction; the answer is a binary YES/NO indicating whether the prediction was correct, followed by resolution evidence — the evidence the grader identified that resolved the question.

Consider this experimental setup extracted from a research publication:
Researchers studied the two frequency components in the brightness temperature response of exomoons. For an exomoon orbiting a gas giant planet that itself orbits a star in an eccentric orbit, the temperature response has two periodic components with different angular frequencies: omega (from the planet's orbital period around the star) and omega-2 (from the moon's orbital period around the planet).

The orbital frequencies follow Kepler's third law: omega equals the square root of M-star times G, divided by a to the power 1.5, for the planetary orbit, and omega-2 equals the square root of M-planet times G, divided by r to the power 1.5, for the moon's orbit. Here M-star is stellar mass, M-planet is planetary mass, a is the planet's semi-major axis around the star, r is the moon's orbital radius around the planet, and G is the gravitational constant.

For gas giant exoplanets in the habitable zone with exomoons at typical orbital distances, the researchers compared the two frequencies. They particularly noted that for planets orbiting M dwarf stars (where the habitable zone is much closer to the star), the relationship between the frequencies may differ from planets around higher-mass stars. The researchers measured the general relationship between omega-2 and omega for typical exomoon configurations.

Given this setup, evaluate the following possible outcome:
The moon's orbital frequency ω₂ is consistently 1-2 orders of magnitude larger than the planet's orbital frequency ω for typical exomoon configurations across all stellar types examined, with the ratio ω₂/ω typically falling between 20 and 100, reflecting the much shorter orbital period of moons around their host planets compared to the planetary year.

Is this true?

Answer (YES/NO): NO